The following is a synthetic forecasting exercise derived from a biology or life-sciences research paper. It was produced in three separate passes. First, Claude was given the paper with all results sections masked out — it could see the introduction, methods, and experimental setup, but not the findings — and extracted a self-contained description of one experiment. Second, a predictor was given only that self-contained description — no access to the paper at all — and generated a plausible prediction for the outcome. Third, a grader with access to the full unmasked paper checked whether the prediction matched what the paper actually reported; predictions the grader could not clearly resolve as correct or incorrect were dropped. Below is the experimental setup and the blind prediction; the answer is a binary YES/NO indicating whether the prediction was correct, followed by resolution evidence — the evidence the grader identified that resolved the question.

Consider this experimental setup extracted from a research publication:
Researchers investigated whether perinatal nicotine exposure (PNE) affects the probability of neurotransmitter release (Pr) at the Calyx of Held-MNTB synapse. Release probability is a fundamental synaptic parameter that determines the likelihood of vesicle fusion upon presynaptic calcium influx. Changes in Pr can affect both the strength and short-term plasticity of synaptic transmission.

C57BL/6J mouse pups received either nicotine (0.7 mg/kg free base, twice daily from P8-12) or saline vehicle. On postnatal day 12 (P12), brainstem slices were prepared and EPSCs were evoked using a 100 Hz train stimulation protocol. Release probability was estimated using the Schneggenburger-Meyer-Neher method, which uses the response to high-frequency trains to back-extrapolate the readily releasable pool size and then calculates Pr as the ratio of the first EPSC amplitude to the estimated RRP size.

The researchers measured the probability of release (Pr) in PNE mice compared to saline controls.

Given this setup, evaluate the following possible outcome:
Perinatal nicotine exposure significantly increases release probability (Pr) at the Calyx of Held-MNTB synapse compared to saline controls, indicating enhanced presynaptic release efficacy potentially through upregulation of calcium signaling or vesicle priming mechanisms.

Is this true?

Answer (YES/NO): NO